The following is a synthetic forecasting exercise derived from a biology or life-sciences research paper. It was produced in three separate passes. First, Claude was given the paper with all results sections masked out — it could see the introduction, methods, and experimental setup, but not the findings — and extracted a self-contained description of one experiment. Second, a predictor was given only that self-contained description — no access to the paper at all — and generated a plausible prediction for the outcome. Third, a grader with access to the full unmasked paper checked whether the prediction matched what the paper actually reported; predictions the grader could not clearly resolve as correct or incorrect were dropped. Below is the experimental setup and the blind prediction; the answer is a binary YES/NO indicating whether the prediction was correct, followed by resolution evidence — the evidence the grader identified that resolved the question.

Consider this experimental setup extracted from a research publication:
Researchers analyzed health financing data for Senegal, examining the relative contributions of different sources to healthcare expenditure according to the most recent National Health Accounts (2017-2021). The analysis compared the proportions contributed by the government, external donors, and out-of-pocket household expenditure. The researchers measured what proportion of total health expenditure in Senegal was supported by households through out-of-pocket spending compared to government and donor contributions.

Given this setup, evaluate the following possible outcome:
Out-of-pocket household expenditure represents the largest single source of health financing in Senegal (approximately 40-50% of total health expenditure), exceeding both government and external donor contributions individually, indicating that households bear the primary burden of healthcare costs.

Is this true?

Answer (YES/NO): YES